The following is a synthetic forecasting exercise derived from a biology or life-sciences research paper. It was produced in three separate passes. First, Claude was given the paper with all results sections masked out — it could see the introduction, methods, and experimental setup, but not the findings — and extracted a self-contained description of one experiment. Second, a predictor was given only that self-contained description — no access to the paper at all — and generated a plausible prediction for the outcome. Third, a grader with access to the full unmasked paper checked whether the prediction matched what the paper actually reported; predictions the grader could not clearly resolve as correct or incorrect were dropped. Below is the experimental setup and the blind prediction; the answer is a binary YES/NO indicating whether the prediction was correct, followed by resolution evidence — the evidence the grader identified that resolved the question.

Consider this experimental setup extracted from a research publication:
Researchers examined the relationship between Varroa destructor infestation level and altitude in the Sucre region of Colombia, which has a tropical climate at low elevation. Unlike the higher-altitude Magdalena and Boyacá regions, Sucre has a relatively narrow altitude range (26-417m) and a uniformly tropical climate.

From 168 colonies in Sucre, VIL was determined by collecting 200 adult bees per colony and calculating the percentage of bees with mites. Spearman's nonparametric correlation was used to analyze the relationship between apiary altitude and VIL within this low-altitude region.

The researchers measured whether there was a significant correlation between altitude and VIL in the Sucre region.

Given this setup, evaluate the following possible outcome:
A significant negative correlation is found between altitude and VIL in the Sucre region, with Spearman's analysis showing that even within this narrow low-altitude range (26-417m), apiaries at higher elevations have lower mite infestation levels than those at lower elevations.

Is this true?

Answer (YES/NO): NO